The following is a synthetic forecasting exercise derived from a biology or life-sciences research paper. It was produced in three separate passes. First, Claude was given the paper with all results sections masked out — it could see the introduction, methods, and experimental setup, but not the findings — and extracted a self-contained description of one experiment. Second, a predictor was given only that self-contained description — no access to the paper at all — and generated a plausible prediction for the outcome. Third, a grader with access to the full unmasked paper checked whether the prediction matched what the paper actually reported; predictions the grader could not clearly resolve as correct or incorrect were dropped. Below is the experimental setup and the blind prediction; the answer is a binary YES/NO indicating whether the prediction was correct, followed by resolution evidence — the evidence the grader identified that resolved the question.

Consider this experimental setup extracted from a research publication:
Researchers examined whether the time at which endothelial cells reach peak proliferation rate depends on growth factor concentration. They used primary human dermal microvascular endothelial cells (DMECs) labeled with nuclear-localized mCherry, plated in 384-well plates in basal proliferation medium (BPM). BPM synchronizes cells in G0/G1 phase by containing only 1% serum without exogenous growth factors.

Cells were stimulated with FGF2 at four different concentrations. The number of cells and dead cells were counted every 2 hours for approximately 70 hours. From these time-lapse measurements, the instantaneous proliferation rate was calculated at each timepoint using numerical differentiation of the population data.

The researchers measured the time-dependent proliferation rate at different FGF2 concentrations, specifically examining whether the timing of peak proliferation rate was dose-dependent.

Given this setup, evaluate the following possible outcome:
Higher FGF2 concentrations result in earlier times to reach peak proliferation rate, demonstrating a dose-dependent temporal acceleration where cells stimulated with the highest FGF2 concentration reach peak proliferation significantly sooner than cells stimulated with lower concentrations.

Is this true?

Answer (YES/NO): NO